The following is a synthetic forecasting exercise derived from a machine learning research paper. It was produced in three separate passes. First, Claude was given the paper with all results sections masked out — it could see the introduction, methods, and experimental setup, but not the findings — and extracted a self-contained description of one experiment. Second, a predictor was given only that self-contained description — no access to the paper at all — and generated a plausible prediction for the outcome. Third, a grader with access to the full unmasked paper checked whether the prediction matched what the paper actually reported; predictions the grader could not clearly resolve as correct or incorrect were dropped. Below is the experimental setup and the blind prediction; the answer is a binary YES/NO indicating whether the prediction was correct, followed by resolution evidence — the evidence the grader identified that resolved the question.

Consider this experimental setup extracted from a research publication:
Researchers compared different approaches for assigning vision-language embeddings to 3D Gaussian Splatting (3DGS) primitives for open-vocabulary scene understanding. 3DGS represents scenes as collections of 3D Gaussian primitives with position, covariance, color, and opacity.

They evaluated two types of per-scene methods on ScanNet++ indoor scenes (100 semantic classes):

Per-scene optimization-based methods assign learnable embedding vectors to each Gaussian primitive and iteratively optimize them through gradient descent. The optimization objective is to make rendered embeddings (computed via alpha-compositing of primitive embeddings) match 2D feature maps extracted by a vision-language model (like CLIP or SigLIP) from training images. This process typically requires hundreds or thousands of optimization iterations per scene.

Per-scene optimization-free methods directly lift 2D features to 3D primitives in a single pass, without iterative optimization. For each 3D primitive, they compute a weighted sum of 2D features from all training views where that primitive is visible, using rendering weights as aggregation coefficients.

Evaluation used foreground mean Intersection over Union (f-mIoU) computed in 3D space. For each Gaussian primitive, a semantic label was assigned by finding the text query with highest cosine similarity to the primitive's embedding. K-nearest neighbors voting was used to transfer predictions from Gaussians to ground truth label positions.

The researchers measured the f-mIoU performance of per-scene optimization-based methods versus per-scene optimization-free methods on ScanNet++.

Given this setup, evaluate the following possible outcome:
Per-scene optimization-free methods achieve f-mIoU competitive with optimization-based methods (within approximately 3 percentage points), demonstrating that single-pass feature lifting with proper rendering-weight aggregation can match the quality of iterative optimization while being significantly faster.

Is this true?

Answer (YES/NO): NO